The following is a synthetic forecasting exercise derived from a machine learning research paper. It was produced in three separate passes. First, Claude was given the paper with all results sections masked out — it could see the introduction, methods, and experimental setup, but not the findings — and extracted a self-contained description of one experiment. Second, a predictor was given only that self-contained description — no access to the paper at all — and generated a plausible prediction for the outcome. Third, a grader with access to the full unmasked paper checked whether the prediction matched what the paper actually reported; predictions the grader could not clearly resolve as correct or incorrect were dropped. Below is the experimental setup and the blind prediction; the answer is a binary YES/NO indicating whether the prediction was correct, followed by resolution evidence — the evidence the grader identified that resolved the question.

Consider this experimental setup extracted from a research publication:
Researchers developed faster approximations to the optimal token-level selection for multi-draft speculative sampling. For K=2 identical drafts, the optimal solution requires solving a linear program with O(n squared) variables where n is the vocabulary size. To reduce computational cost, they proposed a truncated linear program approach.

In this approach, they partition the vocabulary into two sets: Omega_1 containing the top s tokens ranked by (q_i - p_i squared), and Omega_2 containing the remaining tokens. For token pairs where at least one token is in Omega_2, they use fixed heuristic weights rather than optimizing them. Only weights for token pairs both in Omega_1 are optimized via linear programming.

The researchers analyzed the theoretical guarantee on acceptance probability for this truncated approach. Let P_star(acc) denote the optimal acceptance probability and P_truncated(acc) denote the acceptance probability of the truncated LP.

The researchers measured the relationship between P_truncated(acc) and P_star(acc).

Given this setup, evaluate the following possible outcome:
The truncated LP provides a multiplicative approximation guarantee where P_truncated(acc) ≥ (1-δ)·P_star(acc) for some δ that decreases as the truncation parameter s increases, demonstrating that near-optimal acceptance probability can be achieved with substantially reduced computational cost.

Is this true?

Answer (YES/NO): NO